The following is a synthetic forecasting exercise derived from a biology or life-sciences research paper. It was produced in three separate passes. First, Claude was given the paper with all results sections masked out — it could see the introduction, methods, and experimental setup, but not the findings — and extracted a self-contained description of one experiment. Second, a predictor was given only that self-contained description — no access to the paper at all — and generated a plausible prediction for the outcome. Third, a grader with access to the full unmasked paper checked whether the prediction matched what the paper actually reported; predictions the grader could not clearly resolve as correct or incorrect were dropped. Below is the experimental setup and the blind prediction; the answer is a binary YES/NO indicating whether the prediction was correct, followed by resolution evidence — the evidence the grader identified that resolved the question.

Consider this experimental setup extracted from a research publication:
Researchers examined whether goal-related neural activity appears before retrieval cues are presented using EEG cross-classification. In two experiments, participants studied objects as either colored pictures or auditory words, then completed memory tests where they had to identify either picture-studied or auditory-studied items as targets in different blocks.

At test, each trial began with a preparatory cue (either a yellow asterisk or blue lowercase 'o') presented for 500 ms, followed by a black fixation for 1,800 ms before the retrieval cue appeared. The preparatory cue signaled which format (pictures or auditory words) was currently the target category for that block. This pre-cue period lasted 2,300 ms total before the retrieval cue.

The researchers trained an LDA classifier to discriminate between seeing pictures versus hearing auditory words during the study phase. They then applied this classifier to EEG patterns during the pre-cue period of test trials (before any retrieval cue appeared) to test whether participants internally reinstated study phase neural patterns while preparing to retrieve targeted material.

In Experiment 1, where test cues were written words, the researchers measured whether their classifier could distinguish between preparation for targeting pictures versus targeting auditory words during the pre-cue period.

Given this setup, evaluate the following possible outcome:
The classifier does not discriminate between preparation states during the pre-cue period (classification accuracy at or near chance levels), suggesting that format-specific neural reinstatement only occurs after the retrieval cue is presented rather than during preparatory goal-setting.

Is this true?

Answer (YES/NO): NO